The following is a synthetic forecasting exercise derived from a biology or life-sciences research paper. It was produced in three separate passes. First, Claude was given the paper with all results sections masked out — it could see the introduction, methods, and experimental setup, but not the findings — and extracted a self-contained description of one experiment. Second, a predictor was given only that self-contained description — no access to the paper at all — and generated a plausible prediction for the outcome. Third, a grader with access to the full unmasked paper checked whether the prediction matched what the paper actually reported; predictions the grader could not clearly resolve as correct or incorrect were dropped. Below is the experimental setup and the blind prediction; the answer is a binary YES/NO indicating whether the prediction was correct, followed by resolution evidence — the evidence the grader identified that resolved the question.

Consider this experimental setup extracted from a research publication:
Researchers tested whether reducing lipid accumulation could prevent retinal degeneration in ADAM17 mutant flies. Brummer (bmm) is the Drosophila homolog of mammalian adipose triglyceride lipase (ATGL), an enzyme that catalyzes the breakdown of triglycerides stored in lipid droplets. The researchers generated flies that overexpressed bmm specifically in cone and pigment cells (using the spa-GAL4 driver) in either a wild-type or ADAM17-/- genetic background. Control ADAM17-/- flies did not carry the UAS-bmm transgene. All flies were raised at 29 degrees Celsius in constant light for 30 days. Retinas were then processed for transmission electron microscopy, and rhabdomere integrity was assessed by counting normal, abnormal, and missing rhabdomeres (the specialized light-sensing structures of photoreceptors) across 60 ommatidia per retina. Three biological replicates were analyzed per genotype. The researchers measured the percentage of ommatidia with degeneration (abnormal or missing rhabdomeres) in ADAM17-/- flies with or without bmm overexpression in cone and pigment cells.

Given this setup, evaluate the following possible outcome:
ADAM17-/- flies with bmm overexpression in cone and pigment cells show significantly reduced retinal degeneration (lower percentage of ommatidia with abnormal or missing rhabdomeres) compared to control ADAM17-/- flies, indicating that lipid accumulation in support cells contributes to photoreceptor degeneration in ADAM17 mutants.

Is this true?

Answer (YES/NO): YES